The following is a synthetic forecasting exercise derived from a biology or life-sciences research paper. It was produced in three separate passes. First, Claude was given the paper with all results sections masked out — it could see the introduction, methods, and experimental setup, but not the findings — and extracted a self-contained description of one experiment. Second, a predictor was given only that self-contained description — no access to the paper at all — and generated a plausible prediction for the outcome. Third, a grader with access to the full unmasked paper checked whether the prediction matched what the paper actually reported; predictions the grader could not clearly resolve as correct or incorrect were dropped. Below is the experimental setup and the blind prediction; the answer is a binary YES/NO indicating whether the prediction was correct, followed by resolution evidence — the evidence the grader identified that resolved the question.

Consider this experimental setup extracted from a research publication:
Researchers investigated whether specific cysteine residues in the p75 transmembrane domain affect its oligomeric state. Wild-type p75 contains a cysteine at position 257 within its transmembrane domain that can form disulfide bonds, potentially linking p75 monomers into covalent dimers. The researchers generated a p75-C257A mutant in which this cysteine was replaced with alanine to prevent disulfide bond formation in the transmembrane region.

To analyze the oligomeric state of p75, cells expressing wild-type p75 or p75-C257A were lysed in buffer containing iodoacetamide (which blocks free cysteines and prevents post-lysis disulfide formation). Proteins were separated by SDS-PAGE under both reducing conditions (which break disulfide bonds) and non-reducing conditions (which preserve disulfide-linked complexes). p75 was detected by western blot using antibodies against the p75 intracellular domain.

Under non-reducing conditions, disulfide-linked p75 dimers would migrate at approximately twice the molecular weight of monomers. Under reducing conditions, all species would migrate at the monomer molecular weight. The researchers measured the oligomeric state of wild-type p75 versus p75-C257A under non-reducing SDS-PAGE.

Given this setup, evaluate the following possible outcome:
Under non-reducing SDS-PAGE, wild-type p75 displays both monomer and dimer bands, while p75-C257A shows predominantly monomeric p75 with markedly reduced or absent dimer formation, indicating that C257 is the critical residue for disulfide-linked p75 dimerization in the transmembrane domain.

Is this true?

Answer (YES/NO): YES